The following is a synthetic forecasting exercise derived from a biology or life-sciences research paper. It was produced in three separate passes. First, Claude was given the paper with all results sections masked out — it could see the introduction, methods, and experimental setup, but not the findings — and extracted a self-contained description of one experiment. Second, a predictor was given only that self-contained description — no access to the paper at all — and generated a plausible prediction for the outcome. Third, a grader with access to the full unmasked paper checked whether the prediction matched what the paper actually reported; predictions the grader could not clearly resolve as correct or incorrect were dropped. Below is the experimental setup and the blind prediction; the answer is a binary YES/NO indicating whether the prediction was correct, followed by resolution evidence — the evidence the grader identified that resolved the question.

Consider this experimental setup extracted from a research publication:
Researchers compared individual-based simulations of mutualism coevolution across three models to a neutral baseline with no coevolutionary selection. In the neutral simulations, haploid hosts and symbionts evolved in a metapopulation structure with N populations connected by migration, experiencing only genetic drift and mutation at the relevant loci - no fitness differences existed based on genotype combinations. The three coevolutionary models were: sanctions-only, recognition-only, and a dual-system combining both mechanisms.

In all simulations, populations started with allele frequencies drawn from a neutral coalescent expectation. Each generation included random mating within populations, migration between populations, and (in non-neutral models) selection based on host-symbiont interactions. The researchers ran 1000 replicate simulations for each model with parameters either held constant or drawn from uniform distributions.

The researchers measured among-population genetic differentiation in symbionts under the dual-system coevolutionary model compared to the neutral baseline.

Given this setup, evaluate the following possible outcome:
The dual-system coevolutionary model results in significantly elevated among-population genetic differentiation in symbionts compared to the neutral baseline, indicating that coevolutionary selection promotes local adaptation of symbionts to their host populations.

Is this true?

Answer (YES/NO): YES